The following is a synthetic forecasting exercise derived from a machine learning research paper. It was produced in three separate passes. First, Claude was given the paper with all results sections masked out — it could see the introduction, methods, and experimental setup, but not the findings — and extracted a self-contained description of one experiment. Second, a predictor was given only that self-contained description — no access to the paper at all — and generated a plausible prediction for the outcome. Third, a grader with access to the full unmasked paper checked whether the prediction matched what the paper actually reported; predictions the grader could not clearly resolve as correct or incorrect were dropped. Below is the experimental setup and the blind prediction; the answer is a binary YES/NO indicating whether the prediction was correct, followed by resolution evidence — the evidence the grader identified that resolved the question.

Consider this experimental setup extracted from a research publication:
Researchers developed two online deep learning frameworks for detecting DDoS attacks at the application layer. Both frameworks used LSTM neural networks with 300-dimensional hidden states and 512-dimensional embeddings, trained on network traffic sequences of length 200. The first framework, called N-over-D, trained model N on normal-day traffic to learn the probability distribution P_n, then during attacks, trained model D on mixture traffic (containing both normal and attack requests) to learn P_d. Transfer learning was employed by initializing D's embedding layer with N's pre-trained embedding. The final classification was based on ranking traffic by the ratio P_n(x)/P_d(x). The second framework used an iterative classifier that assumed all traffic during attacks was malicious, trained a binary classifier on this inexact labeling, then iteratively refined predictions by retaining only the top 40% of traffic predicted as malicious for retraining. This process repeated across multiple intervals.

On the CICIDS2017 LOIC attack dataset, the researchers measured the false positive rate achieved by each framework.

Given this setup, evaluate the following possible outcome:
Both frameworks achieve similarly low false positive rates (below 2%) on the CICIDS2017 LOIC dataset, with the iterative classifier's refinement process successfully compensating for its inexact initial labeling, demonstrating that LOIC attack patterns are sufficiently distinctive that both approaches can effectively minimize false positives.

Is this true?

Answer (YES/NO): NO